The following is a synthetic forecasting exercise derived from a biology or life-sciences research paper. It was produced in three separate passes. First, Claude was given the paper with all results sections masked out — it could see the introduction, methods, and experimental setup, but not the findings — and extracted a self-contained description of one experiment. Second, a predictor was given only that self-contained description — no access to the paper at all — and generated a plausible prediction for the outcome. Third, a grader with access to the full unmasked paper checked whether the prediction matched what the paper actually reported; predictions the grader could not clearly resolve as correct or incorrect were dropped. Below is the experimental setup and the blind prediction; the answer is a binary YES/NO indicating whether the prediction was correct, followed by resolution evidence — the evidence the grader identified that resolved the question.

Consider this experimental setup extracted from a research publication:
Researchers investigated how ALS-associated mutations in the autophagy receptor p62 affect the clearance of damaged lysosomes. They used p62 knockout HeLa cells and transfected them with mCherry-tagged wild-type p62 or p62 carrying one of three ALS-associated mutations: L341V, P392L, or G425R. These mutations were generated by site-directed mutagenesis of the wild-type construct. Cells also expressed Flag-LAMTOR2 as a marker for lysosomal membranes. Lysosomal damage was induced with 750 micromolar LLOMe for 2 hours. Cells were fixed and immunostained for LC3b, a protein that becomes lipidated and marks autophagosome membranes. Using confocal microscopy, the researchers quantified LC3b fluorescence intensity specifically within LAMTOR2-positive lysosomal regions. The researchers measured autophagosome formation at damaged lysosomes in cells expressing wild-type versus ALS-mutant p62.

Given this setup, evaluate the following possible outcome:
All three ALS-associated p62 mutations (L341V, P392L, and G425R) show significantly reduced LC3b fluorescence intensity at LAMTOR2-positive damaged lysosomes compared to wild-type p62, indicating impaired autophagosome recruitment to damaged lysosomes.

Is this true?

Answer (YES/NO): NO